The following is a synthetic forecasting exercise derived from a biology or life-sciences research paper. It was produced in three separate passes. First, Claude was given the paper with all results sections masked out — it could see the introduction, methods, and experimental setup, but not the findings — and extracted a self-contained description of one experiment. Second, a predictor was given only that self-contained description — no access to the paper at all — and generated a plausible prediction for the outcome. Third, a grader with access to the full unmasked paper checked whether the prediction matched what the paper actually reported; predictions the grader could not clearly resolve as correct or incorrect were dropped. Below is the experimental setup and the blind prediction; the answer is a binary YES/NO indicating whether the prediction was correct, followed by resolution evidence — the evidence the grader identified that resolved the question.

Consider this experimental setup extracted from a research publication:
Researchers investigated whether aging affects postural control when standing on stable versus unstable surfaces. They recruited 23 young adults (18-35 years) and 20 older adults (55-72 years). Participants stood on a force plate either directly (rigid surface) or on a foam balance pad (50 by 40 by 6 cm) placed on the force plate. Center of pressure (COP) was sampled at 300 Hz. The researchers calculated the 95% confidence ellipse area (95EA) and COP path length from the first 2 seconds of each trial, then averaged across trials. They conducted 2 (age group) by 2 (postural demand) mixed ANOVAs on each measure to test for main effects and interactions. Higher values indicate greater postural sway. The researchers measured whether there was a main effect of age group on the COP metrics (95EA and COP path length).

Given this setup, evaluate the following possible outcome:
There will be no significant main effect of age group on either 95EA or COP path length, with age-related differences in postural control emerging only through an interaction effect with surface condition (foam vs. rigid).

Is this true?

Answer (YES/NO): NO